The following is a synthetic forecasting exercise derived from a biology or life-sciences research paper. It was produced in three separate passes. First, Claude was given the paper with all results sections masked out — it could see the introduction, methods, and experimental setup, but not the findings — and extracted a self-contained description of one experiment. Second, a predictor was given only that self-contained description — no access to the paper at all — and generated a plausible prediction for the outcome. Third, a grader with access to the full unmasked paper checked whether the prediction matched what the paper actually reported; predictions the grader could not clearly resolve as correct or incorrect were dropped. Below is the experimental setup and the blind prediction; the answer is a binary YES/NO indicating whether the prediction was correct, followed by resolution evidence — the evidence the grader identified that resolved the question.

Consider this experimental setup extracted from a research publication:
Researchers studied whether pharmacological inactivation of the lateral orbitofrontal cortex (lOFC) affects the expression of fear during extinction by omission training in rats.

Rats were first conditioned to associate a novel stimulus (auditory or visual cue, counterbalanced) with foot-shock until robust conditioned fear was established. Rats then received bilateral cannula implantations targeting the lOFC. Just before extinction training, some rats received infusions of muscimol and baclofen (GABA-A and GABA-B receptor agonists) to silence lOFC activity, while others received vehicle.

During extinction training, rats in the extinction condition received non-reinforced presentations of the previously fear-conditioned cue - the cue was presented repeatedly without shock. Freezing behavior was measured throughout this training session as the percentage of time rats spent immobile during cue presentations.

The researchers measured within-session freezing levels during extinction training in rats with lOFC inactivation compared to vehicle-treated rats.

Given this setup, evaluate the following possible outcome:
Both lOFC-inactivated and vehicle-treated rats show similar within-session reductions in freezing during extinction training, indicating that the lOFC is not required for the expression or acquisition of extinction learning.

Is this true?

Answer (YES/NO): YES